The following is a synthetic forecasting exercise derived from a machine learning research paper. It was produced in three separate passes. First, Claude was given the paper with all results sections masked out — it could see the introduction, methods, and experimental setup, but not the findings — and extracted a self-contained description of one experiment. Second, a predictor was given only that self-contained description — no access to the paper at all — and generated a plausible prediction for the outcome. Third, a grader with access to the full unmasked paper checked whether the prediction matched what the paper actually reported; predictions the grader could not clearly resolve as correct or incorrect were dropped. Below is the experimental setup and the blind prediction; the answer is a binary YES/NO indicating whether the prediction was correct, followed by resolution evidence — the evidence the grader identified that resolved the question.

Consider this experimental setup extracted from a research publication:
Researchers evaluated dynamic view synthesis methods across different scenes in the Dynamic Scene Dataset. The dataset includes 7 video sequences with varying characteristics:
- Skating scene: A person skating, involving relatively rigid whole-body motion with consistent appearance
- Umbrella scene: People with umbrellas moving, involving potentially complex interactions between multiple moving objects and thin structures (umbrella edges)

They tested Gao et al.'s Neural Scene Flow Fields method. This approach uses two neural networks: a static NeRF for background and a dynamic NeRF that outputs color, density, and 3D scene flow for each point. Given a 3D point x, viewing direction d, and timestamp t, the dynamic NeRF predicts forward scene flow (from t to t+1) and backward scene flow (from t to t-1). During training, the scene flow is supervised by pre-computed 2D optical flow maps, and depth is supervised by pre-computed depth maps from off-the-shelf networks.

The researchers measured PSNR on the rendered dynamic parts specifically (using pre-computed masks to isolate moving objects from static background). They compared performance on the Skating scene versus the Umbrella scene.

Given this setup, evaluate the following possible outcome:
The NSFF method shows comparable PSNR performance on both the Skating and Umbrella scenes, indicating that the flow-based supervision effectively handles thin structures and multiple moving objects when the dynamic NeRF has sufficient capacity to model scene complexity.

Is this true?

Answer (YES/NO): NO